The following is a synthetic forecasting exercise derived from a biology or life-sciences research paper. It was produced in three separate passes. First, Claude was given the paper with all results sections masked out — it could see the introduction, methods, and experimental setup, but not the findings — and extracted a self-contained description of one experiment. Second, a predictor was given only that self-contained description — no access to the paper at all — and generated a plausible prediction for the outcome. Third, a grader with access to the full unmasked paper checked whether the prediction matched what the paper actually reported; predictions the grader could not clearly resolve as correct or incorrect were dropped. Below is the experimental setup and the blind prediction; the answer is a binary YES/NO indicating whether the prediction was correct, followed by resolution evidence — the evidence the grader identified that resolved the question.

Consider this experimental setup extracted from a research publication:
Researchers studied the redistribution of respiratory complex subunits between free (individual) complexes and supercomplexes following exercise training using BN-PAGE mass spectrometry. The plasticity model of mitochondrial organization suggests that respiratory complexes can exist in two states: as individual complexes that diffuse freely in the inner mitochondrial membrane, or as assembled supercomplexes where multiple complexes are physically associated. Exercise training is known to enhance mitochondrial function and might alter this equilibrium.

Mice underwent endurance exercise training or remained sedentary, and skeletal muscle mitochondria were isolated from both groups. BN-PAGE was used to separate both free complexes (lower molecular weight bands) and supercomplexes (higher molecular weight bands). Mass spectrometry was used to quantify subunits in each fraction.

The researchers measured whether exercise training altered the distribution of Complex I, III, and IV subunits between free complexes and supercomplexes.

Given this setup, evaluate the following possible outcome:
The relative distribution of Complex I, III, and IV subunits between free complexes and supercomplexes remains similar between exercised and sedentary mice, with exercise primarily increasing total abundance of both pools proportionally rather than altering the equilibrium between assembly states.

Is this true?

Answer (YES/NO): NO